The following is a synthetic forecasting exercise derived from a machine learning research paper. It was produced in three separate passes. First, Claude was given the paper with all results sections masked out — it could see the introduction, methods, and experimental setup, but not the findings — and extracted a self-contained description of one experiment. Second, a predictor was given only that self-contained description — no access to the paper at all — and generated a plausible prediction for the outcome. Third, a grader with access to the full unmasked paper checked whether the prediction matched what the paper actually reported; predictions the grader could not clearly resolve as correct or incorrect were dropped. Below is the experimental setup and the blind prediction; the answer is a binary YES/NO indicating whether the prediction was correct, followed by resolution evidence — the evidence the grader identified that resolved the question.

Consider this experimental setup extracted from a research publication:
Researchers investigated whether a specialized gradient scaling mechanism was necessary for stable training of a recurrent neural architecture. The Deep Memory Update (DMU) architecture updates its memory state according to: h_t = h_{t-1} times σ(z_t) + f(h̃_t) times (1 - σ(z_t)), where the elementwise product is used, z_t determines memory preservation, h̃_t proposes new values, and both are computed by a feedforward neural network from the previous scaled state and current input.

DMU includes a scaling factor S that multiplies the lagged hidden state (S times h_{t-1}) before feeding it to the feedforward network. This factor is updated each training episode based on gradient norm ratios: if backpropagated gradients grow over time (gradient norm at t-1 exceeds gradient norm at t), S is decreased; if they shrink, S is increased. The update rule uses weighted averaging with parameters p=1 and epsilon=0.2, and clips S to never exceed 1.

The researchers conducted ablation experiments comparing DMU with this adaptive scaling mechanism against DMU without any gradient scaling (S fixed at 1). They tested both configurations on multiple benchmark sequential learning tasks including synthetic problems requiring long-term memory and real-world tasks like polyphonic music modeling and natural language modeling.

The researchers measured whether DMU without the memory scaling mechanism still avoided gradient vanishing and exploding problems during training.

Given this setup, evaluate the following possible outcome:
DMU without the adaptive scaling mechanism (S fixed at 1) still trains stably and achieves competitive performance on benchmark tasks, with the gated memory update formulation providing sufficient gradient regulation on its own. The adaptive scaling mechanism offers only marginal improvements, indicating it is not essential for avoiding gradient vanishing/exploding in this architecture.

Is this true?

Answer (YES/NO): YES